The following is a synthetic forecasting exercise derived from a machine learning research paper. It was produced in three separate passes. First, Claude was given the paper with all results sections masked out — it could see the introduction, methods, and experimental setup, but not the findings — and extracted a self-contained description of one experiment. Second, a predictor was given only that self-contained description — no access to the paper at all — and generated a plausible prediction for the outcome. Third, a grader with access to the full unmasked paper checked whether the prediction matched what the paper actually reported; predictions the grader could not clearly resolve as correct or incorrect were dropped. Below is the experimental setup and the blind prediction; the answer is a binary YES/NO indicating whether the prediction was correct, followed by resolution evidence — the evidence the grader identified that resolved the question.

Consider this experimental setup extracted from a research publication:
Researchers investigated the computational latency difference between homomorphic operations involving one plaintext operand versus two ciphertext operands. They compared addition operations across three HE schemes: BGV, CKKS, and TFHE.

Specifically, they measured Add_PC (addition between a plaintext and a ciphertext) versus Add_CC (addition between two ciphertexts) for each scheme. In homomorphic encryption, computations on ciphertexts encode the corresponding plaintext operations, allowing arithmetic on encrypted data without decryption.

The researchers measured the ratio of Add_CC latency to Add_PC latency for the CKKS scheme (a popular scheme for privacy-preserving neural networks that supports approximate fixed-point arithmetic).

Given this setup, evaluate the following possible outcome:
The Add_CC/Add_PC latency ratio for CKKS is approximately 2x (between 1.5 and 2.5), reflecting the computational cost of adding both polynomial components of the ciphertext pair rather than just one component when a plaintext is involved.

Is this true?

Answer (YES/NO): YES